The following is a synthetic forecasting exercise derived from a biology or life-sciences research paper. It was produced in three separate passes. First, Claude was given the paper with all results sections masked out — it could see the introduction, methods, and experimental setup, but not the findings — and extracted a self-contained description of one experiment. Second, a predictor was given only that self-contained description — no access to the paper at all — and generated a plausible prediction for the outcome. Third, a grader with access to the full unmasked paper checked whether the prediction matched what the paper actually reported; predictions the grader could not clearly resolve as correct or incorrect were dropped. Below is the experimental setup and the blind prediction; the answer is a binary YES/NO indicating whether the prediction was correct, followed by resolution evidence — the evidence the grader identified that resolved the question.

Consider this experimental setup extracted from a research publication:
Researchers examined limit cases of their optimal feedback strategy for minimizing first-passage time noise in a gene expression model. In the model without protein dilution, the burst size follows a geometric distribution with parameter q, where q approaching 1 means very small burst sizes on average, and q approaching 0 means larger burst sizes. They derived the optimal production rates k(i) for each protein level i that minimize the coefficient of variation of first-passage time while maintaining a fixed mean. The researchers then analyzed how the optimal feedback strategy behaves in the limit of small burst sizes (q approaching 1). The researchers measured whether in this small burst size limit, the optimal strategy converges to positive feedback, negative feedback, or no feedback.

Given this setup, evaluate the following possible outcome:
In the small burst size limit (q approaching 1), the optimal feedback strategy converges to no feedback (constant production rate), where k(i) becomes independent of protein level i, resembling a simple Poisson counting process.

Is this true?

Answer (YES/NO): YES